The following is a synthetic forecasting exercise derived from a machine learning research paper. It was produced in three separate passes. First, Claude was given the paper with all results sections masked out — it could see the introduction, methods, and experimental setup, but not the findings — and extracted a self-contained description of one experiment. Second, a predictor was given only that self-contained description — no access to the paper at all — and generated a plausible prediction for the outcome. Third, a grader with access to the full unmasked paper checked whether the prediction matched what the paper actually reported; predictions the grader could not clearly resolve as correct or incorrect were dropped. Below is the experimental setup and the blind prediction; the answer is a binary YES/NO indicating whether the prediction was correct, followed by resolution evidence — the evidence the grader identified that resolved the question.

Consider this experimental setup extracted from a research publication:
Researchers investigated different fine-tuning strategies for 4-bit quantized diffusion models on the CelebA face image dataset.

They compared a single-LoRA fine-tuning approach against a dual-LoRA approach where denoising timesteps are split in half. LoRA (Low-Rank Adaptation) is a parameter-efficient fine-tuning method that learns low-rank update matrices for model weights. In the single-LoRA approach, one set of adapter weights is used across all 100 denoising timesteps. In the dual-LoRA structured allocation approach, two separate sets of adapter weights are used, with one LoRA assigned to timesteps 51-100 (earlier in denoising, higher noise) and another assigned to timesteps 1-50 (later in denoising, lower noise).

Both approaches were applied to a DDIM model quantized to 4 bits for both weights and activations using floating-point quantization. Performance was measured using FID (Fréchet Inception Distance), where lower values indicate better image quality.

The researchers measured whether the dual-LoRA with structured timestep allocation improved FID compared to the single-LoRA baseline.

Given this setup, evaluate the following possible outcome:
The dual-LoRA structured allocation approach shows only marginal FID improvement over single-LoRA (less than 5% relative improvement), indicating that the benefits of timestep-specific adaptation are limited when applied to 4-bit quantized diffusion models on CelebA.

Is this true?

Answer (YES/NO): NO